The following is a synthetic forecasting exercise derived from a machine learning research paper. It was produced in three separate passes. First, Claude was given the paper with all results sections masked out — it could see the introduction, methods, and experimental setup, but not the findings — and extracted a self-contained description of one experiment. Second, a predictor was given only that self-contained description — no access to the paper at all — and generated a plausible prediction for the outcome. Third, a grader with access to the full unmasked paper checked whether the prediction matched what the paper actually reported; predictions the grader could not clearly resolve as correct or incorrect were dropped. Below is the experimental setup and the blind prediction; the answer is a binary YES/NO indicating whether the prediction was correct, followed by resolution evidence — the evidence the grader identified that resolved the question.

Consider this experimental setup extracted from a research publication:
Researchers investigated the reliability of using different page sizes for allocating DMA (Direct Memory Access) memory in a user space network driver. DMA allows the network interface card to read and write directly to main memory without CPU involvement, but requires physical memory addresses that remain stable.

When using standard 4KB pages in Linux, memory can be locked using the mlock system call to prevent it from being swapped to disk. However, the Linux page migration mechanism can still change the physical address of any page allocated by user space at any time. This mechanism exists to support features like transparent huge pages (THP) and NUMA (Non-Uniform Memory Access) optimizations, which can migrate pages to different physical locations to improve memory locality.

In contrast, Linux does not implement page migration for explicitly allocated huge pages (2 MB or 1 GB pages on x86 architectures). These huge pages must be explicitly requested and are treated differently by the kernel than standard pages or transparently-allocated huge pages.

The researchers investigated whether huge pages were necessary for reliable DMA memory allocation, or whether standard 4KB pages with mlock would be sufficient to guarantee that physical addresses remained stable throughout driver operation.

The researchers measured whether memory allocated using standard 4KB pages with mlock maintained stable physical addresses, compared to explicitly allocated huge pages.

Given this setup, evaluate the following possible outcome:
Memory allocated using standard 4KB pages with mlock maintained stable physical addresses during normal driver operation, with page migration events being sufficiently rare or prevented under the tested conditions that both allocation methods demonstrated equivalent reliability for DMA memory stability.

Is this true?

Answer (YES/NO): NO